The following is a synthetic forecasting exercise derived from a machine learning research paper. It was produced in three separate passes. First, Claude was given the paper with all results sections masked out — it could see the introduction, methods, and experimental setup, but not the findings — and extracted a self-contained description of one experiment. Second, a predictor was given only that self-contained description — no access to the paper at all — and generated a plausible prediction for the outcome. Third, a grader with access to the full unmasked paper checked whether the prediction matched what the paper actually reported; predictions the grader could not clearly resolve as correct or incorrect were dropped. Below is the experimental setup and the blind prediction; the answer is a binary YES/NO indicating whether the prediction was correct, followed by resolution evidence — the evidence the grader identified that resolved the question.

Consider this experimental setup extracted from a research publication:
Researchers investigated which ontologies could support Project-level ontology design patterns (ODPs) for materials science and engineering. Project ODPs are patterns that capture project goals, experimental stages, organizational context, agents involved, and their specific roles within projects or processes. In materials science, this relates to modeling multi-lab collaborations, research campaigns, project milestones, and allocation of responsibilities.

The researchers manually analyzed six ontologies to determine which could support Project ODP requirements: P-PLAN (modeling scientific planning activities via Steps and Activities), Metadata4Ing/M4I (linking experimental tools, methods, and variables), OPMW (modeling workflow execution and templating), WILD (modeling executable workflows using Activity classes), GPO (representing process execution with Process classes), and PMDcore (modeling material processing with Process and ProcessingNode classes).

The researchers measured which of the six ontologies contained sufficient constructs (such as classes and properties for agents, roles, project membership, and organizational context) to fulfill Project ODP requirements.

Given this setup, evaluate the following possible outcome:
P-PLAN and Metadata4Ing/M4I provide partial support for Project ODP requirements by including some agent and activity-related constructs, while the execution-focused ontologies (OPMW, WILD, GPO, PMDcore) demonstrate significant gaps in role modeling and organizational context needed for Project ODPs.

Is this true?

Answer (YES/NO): NO